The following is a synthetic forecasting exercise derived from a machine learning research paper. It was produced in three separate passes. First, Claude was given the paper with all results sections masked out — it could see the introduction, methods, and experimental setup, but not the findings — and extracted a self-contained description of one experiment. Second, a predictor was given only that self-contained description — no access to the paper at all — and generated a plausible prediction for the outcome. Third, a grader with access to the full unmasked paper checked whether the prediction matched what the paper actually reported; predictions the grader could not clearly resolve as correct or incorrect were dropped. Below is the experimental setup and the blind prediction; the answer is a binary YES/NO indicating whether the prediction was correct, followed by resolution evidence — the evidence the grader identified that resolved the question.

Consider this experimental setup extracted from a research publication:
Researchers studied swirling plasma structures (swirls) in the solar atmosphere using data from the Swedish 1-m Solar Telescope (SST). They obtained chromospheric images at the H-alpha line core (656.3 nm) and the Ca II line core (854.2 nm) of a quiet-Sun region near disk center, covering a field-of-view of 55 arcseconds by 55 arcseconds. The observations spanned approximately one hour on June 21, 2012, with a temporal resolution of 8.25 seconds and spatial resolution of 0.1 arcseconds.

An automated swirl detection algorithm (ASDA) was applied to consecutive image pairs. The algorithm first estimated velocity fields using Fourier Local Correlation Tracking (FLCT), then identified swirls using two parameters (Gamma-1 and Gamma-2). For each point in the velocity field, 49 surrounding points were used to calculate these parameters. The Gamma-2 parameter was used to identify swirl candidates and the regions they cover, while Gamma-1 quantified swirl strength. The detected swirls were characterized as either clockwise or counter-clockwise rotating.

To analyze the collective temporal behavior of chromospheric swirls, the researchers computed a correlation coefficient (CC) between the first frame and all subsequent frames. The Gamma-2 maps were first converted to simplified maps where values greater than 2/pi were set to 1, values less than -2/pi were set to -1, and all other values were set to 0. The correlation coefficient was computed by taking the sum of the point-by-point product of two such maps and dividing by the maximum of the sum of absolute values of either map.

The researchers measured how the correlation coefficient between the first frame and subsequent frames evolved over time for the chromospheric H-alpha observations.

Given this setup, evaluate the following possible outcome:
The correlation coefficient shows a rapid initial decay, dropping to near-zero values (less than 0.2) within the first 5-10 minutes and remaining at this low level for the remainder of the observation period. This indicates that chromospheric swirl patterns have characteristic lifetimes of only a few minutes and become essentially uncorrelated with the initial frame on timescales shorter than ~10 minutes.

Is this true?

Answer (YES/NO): NO